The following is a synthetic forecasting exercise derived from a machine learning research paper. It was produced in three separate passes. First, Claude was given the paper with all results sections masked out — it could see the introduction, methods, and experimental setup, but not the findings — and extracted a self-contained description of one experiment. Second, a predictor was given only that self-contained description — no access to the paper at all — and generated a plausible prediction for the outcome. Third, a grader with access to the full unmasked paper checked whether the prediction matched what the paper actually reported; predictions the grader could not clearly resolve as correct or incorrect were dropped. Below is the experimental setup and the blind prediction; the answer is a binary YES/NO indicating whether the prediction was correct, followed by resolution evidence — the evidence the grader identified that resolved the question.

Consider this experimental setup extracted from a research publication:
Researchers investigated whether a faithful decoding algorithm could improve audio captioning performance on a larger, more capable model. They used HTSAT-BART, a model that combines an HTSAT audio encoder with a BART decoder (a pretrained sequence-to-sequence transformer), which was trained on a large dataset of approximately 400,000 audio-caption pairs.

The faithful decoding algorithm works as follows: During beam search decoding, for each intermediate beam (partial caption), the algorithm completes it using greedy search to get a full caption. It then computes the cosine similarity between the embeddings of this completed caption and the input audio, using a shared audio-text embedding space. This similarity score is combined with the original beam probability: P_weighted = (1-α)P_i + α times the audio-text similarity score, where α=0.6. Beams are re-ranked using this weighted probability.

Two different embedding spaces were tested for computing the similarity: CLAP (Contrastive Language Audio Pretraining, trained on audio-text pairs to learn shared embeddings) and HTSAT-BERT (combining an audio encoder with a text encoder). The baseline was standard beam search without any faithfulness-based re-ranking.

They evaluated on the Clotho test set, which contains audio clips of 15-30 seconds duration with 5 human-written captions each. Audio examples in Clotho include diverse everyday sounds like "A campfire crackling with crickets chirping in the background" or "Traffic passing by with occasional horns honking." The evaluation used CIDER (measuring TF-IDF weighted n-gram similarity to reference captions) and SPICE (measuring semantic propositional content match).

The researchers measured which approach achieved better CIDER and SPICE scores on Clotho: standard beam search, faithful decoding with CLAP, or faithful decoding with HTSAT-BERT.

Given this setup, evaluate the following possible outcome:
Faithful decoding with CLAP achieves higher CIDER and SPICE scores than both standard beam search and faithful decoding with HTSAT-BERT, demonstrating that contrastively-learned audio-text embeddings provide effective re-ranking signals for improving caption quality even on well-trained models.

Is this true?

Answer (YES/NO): NO